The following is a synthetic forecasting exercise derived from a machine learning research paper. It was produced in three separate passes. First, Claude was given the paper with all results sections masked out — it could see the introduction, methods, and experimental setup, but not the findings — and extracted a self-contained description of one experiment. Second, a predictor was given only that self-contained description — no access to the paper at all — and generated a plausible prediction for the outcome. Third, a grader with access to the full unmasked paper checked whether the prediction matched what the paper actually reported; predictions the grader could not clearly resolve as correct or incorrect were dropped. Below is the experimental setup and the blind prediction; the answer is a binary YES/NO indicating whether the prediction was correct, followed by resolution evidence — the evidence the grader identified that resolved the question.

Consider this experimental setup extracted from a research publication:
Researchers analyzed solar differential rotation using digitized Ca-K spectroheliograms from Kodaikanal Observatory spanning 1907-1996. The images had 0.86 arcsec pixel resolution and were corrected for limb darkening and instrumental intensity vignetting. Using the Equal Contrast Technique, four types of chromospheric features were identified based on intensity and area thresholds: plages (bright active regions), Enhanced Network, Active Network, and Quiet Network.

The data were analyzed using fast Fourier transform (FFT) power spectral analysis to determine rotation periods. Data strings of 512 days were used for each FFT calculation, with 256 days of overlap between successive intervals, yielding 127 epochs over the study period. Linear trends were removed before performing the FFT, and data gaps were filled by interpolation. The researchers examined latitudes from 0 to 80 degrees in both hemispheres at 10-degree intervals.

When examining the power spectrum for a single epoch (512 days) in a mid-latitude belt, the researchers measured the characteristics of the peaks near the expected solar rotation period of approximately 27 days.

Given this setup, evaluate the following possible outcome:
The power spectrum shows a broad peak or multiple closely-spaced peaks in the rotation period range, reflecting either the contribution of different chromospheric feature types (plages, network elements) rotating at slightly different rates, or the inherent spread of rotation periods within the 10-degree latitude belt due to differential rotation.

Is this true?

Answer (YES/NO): NO